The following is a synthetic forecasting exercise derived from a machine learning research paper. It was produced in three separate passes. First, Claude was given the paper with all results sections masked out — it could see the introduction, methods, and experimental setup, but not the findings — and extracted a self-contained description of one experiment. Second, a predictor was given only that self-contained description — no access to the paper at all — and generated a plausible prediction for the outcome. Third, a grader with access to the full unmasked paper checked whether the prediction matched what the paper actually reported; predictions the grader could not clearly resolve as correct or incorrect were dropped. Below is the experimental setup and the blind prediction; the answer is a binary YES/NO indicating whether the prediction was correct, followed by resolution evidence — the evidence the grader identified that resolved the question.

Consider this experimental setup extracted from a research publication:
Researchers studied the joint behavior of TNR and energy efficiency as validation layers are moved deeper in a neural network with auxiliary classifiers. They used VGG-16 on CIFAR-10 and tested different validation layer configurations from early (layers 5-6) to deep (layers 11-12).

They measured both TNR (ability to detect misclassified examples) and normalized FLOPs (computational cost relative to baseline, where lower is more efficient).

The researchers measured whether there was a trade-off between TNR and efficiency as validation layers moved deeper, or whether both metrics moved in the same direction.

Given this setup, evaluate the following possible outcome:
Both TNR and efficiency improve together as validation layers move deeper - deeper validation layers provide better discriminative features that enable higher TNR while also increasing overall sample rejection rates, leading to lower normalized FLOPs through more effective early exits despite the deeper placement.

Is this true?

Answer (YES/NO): NO